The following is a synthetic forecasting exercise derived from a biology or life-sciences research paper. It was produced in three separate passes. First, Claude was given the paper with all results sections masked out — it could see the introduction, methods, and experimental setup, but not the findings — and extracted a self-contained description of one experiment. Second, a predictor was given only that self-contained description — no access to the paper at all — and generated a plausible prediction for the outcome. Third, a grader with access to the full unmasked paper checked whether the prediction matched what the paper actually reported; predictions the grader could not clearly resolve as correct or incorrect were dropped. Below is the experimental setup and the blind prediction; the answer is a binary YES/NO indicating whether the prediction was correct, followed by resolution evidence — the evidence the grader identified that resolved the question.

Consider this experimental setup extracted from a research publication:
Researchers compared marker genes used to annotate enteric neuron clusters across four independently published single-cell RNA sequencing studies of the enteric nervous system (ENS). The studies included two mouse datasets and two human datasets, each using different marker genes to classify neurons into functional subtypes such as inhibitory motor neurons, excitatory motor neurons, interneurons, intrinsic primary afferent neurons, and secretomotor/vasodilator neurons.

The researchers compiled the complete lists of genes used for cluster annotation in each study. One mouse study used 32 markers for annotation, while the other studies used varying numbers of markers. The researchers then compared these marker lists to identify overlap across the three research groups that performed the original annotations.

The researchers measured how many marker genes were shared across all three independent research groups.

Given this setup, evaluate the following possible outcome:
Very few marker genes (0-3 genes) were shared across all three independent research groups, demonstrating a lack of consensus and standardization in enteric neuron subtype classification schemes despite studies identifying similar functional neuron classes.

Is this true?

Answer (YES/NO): YES